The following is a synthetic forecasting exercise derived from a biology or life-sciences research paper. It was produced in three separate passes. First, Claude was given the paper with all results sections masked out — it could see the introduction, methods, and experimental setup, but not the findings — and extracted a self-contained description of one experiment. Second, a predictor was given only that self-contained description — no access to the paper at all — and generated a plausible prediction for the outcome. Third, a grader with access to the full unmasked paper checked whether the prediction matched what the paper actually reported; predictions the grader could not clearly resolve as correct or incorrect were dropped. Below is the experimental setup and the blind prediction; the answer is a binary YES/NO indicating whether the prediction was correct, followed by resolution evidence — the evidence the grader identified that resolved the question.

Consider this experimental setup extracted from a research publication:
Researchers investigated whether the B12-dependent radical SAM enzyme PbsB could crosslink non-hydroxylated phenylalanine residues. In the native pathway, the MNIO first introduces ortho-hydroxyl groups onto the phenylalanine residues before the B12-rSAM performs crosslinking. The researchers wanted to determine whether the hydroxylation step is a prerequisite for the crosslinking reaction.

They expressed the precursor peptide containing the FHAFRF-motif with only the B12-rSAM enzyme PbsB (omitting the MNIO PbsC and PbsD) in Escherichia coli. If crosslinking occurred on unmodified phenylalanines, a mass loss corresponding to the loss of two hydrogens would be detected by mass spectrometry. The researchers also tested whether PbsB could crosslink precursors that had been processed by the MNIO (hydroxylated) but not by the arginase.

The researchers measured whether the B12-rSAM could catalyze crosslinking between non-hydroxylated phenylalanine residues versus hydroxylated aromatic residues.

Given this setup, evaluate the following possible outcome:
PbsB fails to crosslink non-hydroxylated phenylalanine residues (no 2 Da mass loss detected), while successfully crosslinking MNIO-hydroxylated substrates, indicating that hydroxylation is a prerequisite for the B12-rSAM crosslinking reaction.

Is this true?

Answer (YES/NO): NO